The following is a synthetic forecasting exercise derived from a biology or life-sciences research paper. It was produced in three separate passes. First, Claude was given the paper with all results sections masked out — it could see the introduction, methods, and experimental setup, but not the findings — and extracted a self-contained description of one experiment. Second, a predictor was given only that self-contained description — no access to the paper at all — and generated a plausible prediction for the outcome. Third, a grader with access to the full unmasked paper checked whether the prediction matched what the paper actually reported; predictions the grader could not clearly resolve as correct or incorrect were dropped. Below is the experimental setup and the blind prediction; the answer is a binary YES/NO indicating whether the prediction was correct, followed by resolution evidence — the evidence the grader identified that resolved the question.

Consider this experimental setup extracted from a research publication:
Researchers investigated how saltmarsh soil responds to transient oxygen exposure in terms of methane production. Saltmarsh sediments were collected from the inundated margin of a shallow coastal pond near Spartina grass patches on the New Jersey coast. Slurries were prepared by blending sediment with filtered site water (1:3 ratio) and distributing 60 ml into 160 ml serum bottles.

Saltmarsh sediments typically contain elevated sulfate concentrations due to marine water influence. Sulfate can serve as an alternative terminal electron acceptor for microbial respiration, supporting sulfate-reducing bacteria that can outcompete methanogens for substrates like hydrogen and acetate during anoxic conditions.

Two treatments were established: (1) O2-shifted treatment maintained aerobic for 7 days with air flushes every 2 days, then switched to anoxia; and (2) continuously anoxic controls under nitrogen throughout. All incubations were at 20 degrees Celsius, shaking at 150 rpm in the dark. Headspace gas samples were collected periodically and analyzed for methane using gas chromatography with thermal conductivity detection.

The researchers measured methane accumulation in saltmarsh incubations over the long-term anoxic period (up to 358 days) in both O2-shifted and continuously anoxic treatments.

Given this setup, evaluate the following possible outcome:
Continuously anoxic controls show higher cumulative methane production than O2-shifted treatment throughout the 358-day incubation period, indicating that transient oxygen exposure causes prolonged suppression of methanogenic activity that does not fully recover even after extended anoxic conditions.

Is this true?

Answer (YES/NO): NO